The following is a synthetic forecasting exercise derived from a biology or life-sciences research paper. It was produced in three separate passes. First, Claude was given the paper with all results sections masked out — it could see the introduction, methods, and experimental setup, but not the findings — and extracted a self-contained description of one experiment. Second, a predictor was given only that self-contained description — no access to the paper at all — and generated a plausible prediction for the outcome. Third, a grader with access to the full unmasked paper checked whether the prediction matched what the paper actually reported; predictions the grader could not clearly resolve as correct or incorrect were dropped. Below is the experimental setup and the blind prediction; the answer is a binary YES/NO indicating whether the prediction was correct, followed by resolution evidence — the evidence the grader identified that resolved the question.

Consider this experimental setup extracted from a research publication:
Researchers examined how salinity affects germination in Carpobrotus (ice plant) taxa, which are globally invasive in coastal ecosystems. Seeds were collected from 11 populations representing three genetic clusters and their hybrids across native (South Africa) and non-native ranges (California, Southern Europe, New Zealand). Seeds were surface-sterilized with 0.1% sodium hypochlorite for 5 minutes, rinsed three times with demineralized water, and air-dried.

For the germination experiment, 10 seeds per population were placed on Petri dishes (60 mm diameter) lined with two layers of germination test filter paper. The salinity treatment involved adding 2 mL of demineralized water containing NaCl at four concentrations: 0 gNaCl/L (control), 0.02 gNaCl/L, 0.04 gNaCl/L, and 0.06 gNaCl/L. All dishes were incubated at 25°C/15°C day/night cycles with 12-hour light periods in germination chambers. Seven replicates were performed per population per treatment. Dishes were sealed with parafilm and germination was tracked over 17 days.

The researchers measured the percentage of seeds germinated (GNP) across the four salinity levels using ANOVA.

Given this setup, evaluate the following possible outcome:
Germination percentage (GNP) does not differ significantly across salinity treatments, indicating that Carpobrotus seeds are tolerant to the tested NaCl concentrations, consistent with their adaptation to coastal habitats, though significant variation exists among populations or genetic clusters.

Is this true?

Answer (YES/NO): YES